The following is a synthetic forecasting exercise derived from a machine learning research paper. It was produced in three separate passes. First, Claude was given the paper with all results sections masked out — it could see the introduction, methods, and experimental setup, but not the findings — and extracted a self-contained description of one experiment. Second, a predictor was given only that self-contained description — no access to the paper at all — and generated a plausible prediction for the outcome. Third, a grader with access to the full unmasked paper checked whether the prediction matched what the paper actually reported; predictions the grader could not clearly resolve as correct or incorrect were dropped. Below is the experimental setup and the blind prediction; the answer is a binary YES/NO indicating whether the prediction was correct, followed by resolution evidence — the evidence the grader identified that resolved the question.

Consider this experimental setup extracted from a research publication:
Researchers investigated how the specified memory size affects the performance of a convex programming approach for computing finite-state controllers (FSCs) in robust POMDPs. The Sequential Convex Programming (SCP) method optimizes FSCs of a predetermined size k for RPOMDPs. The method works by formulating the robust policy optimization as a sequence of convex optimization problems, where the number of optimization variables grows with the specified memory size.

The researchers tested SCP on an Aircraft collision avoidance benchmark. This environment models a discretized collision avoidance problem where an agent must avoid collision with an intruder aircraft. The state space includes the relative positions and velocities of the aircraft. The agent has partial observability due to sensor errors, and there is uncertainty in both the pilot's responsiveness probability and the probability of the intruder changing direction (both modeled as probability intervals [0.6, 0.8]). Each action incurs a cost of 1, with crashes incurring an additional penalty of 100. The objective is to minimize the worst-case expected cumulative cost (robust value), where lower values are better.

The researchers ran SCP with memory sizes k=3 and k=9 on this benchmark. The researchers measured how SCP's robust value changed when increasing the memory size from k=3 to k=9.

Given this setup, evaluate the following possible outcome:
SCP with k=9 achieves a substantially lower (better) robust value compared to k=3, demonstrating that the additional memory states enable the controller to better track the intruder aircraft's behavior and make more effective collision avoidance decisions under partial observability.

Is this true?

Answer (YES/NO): NO